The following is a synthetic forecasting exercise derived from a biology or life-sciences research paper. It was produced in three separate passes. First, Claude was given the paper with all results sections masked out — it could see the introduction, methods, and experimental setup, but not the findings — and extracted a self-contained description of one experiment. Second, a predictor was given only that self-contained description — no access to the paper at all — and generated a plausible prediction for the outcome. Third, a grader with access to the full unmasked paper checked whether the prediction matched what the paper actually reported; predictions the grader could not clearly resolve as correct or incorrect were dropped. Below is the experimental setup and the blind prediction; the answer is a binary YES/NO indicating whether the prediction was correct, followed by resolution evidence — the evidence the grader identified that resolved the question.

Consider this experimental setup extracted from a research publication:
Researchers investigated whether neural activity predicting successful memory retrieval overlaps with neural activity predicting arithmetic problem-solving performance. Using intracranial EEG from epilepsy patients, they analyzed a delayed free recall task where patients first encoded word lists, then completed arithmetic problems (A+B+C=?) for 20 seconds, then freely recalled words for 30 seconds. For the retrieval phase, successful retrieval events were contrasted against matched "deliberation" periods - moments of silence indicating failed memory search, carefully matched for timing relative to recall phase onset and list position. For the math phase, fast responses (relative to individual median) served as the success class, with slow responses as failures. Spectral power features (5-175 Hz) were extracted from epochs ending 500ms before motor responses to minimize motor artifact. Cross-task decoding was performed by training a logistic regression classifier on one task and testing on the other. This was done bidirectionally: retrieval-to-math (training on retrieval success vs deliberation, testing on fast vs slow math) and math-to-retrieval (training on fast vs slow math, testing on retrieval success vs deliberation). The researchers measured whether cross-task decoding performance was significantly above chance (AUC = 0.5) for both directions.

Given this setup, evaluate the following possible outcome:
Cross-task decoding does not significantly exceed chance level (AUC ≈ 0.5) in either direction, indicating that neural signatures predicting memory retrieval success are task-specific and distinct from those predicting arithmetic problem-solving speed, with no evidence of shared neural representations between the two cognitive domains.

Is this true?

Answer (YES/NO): NO